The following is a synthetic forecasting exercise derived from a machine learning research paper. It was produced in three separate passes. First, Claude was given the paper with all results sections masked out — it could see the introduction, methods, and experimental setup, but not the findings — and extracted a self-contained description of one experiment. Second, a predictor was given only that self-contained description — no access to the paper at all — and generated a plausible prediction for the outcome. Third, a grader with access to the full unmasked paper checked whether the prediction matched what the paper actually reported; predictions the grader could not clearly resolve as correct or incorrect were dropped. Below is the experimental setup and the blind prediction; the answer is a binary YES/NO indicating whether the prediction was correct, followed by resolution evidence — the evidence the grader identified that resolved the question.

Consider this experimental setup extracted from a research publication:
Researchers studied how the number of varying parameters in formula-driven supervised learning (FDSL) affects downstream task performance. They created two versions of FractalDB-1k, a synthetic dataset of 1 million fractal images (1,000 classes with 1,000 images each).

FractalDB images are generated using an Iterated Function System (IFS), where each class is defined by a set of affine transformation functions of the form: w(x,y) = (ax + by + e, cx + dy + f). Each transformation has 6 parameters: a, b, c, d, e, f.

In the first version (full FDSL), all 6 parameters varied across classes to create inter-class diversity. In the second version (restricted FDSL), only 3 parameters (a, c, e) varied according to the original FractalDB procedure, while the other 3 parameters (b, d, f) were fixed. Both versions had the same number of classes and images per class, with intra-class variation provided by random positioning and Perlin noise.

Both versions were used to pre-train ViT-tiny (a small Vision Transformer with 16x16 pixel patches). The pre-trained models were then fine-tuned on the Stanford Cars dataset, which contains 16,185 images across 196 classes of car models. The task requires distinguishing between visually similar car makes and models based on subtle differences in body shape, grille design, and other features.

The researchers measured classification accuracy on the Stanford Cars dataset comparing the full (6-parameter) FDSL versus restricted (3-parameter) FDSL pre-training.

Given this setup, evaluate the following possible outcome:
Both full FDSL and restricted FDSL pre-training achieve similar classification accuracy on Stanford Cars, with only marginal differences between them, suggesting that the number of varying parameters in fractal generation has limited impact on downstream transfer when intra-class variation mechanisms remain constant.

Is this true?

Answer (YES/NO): NO